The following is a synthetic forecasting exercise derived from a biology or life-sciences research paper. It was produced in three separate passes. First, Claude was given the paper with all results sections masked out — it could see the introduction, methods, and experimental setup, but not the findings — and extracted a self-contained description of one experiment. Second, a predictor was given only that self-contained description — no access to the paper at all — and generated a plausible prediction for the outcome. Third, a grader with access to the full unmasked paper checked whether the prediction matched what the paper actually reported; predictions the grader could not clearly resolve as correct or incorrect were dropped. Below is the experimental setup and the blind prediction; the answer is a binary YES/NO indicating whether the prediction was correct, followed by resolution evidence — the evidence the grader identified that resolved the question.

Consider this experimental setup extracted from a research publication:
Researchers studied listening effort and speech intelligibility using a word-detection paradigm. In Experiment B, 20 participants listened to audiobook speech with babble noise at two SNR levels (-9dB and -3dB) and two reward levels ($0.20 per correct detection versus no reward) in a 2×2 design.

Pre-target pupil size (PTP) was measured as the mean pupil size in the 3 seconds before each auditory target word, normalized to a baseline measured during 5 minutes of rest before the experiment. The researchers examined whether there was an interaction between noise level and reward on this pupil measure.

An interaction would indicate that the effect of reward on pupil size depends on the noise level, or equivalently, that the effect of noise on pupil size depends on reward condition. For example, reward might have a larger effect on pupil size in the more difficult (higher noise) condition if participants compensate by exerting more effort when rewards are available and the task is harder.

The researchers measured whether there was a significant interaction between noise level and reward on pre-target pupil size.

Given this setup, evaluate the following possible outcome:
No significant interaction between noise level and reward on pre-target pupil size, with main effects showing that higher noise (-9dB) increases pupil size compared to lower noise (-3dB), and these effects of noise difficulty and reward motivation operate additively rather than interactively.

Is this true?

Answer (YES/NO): NO